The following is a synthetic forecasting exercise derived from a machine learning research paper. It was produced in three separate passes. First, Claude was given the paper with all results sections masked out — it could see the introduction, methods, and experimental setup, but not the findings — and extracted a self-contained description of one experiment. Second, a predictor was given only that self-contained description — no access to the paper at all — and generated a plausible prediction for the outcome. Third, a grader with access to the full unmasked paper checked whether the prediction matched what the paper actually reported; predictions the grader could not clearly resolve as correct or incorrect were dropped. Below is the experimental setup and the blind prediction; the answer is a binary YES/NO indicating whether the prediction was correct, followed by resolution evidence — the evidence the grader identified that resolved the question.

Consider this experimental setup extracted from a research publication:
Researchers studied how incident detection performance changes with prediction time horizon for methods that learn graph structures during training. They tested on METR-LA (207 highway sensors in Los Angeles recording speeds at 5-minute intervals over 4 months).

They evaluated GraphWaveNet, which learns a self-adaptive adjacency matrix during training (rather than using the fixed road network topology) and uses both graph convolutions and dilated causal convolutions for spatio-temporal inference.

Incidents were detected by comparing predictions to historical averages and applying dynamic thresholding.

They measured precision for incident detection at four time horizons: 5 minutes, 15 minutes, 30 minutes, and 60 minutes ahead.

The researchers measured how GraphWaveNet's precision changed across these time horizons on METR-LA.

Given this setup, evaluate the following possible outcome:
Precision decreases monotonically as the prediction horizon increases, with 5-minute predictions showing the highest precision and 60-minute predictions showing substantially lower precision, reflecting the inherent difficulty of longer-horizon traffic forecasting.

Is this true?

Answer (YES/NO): YES